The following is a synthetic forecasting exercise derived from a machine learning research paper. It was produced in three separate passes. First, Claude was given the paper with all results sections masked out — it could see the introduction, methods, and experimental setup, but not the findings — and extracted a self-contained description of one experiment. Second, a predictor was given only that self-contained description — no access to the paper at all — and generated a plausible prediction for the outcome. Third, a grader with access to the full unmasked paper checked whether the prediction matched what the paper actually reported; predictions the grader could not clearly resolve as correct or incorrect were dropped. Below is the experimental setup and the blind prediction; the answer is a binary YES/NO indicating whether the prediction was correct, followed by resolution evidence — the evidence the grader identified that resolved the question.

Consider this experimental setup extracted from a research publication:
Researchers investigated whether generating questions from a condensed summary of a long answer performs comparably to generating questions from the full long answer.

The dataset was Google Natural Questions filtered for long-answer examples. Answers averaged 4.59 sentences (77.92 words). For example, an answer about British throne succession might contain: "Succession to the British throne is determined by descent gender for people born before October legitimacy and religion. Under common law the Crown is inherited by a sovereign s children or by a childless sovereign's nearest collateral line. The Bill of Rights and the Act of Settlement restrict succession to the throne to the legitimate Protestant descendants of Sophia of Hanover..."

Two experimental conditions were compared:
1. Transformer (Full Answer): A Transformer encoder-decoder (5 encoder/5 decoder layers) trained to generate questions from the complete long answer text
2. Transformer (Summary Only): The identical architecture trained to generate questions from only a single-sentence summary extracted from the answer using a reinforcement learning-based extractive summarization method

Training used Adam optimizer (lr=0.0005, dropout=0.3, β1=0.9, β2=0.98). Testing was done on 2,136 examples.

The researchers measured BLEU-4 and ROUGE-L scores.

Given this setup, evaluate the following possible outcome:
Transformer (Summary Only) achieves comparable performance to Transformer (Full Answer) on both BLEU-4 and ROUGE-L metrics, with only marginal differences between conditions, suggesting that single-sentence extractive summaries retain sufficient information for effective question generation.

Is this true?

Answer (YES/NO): NO